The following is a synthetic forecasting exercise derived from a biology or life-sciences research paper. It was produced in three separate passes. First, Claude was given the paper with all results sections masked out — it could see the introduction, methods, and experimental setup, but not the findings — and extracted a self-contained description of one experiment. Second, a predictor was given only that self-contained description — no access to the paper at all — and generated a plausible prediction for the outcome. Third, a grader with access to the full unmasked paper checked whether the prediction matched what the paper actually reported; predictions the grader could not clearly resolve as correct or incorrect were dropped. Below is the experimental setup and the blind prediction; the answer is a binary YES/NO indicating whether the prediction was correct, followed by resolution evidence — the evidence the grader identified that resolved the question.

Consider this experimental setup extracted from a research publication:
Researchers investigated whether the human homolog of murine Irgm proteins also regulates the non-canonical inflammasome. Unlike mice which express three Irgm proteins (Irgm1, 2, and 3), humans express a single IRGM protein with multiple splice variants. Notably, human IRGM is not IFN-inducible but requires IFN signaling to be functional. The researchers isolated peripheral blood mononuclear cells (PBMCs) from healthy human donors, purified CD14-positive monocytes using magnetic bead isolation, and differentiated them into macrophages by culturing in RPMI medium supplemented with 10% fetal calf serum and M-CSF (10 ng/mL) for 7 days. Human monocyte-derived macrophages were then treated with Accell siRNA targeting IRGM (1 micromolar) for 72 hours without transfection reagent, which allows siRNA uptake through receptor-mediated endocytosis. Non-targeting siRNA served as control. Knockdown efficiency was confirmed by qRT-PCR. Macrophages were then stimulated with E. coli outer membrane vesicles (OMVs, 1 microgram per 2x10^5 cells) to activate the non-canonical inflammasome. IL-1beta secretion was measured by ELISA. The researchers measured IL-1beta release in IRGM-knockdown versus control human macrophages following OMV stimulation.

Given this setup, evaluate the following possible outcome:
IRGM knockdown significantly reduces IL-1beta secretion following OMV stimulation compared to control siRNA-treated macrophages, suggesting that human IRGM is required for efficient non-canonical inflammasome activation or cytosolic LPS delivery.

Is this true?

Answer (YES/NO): NO